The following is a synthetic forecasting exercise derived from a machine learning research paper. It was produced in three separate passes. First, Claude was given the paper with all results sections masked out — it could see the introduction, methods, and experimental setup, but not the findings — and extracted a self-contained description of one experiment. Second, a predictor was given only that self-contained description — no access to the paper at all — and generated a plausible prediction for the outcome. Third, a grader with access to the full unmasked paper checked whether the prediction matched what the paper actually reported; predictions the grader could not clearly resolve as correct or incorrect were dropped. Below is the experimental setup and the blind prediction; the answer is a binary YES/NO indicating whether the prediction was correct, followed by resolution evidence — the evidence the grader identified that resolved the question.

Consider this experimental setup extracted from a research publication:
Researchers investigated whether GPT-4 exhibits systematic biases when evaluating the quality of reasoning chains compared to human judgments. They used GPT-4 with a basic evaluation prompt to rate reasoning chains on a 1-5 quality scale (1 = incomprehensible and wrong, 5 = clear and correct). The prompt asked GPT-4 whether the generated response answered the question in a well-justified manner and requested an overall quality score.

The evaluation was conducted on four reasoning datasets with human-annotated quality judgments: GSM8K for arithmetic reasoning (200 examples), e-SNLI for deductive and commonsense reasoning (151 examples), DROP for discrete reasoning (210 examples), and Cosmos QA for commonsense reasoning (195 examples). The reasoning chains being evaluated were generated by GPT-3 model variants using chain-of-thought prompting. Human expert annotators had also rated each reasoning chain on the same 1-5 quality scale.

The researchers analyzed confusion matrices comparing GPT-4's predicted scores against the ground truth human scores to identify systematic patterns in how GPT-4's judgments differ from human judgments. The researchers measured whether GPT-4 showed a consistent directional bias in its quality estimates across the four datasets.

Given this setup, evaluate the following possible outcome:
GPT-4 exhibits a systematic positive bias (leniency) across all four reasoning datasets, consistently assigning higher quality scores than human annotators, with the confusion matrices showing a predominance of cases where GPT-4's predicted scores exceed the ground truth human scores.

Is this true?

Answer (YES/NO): YES